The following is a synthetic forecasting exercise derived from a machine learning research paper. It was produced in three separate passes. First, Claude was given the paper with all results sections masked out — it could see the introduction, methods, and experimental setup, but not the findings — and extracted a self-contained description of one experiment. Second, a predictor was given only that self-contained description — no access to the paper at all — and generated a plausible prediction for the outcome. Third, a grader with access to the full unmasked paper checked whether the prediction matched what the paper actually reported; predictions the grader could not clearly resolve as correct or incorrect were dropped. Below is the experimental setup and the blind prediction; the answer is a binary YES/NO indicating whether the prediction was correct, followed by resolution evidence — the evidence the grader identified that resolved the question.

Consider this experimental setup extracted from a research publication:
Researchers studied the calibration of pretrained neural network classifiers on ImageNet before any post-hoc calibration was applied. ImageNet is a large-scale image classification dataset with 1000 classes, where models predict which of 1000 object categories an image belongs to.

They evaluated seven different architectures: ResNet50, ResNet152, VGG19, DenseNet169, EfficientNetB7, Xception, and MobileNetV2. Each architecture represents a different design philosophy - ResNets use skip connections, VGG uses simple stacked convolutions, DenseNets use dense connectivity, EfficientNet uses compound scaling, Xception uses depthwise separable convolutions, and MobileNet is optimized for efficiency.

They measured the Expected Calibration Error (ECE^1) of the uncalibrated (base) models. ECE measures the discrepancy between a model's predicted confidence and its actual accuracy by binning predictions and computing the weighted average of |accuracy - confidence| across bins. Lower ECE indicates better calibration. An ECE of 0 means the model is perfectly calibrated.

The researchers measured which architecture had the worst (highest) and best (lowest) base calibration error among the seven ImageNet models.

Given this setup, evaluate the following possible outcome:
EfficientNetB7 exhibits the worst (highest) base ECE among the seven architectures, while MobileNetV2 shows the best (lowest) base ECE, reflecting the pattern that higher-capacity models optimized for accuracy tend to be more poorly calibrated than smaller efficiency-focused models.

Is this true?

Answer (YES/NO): NO